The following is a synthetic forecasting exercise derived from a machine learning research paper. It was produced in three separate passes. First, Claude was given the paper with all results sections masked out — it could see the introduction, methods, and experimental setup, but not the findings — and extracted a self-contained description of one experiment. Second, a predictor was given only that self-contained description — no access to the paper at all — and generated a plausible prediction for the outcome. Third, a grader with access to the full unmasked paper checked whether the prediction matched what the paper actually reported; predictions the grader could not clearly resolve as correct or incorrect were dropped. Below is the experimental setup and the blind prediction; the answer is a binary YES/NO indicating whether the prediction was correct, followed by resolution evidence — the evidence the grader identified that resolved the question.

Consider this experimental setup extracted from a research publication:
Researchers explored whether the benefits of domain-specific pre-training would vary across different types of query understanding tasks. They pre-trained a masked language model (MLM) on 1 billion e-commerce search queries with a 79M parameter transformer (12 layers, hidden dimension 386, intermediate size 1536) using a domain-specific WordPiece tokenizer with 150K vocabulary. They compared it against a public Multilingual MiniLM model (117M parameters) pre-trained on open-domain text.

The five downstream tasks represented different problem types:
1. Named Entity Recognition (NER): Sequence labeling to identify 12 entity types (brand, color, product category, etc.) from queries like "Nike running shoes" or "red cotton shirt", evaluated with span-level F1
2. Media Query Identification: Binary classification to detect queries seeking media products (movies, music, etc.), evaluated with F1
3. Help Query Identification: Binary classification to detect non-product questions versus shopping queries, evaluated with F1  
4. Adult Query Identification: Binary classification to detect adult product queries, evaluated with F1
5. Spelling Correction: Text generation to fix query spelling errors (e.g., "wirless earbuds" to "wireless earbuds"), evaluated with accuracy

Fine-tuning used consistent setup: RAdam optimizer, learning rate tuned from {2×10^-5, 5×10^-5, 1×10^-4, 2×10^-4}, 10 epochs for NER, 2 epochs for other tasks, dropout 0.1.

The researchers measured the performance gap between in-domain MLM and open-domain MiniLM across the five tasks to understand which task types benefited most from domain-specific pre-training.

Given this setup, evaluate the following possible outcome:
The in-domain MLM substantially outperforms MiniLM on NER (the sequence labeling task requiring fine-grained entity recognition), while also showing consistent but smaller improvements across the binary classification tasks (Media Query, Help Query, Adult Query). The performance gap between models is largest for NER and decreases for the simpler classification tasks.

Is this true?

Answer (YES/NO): YES